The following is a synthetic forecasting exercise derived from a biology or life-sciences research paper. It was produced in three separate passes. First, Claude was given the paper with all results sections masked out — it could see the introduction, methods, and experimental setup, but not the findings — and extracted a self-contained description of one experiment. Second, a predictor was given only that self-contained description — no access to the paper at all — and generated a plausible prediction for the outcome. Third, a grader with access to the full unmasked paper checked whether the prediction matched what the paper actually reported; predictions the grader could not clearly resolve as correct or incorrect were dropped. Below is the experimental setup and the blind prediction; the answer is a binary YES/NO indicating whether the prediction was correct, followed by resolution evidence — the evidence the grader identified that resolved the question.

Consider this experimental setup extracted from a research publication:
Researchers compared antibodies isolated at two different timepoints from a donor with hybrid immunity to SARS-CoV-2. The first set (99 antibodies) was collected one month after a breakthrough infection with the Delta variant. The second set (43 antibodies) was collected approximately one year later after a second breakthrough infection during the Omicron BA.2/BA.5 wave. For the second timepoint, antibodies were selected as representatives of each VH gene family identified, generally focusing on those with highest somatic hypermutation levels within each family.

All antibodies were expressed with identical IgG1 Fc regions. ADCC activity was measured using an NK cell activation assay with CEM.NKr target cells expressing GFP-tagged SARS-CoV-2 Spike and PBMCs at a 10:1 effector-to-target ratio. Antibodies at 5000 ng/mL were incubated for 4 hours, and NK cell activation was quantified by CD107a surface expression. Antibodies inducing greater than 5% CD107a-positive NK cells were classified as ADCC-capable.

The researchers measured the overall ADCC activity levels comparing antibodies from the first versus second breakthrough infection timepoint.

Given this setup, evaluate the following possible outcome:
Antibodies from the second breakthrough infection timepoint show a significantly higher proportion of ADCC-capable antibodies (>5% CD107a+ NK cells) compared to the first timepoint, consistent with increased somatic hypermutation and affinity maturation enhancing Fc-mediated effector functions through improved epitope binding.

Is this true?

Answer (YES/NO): NO